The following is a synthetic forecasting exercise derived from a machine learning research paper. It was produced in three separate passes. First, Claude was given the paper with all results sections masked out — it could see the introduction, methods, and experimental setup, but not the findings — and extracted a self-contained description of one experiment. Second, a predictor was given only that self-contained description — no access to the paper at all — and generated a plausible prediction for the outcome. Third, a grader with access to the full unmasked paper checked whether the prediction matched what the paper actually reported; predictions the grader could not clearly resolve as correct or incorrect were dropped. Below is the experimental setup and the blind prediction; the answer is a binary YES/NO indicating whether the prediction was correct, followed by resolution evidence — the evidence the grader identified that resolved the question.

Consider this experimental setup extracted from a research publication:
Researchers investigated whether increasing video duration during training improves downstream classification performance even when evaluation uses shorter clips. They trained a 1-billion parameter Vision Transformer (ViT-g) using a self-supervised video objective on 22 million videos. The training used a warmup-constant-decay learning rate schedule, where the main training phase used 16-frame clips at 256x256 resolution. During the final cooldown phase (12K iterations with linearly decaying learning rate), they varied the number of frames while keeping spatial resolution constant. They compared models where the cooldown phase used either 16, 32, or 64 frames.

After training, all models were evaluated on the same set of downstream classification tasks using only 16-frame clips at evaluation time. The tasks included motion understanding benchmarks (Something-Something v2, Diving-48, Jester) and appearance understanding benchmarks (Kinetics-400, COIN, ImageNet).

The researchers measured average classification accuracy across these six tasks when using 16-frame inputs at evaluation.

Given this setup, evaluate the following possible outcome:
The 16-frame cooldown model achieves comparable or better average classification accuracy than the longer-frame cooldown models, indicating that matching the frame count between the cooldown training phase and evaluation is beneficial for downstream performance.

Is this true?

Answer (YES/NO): NO